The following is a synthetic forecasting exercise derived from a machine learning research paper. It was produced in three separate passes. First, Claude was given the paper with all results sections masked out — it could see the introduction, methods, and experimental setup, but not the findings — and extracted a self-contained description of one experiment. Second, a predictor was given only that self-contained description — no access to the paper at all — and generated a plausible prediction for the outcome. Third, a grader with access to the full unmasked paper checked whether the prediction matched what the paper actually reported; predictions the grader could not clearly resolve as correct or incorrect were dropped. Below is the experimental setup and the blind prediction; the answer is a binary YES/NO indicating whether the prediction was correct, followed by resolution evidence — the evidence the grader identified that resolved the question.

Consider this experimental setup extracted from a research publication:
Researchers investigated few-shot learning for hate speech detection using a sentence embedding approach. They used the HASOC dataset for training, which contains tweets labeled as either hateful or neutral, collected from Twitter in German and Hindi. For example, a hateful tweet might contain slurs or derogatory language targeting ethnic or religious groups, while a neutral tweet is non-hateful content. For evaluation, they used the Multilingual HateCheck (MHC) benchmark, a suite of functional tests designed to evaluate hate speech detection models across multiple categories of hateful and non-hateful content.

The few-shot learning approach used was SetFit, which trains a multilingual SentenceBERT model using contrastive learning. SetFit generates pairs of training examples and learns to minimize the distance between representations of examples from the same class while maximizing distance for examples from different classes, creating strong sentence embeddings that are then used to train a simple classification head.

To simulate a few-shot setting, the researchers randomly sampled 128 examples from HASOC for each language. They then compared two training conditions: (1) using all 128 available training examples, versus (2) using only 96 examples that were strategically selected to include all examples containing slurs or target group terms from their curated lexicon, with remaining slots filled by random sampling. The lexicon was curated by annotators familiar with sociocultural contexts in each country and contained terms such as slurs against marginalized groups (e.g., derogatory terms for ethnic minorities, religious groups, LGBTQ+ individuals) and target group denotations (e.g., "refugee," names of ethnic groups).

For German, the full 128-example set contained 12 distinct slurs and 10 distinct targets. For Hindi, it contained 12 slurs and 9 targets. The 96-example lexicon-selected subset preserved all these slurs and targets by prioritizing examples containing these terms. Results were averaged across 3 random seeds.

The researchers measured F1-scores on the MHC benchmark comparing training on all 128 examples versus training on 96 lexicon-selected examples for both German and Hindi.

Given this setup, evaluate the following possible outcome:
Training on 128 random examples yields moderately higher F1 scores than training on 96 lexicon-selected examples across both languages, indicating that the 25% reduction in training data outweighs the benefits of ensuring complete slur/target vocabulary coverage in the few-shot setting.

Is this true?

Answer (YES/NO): NO